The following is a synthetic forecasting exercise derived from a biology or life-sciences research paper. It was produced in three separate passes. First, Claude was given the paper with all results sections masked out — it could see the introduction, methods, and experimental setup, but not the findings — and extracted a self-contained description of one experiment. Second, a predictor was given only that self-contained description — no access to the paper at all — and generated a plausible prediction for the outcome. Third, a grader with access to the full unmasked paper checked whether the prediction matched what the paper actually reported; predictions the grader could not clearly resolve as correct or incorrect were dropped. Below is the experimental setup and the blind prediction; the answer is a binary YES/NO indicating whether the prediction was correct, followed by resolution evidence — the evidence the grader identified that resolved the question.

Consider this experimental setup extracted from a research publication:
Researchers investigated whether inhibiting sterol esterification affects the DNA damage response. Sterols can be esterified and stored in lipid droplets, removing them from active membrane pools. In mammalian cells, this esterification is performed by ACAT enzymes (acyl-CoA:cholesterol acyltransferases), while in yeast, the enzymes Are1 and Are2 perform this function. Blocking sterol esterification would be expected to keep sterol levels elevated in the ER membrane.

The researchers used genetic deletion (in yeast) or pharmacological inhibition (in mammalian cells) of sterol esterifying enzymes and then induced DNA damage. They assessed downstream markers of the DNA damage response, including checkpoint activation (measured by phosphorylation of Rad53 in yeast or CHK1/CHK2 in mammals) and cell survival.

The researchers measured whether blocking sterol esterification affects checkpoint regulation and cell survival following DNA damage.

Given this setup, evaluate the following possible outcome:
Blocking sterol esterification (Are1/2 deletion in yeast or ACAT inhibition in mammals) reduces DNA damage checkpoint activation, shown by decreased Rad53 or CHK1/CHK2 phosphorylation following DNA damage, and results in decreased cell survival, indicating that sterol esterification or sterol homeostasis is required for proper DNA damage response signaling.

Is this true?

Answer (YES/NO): NO